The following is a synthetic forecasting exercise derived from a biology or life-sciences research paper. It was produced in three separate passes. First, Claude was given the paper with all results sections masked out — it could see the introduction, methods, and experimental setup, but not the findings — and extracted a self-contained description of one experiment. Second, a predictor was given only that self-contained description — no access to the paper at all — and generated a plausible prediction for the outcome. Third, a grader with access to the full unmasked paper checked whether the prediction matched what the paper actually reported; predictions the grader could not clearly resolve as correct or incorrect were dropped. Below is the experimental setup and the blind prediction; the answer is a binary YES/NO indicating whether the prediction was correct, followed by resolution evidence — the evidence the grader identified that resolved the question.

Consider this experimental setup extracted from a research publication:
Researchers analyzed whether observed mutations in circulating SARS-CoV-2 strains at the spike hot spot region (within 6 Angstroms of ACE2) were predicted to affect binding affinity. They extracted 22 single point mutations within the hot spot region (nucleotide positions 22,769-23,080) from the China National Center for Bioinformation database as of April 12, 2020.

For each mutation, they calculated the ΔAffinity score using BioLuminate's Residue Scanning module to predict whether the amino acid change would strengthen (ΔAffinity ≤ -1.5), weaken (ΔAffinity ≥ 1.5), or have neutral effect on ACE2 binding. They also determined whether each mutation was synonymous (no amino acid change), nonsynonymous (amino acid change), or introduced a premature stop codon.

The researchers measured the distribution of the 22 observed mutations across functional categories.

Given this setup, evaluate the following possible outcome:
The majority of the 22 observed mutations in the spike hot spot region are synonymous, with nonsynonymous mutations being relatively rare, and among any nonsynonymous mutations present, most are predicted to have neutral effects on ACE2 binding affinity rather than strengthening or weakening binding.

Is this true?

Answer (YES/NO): NO